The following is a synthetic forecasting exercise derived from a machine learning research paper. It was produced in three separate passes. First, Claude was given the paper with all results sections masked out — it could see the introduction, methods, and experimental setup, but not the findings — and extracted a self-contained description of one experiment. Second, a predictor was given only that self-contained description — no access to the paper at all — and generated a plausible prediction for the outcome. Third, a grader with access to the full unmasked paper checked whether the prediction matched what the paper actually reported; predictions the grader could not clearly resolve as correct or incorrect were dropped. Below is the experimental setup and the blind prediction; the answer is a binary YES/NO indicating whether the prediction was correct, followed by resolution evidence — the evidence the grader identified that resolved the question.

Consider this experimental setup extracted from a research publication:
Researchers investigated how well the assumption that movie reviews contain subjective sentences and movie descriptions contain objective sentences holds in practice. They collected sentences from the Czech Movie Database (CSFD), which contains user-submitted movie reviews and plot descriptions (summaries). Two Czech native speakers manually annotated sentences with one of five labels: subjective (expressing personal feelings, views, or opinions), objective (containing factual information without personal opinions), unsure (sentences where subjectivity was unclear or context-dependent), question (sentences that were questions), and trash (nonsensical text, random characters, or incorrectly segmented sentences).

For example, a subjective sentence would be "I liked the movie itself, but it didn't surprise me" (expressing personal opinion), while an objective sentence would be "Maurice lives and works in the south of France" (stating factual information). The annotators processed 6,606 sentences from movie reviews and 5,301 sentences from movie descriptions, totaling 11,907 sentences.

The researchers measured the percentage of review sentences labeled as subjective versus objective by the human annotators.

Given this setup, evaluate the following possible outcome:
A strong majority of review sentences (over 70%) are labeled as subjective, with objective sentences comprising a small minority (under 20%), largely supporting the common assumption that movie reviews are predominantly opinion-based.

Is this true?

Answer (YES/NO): YES